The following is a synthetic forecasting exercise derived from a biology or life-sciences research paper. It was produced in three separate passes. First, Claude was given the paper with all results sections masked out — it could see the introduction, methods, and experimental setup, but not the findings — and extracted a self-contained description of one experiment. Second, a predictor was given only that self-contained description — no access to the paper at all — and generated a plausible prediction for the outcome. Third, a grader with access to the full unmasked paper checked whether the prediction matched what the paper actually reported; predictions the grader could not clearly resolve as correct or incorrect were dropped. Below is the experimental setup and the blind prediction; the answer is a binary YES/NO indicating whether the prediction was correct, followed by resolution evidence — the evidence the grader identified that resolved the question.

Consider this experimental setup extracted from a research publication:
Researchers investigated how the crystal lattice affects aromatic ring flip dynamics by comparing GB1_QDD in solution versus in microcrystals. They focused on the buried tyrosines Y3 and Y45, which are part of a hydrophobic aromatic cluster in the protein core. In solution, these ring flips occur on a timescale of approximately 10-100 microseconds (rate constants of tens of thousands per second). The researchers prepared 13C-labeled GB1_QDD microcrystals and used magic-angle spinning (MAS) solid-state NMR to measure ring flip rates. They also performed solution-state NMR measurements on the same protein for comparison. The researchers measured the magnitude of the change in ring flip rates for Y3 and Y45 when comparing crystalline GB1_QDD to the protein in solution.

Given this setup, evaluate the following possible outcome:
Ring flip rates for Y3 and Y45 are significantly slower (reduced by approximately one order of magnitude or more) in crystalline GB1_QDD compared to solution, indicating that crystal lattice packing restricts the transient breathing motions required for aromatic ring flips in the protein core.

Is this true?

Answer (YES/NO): YES